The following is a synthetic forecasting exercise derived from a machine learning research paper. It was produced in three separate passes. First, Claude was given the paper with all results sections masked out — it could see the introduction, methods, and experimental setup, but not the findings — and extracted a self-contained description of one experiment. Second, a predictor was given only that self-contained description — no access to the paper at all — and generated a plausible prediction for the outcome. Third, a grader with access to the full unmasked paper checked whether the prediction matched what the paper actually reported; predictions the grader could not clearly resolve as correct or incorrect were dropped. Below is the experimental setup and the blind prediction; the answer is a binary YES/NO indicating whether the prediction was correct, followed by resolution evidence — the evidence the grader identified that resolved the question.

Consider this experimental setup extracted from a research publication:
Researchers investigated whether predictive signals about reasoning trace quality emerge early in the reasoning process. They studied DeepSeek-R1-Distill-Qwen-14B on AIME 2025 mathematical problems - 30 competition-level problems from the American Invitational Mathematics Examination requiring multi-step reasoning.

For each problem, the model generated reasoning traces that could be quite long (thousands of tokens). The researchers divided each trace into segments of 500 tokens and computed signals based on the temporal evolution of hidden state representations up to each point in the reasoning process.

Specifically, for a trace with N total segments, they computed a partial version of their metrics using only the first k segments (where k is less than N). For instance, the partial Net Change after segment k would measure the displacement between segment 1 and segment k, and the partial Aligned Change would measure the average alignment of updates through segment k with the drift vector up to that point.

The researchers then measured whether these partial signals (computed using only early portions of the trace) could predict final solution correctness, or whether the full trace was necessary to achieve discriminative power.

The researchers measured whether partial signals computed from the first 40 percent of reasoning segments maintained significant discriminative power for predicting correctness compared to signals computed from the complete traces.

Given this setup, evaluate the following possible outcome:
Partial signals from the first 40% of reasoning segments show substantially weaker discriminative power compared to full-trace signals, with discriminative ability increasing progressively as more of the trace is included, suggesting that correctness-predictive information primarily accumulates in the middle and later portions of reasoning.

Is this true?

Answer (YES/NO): NO